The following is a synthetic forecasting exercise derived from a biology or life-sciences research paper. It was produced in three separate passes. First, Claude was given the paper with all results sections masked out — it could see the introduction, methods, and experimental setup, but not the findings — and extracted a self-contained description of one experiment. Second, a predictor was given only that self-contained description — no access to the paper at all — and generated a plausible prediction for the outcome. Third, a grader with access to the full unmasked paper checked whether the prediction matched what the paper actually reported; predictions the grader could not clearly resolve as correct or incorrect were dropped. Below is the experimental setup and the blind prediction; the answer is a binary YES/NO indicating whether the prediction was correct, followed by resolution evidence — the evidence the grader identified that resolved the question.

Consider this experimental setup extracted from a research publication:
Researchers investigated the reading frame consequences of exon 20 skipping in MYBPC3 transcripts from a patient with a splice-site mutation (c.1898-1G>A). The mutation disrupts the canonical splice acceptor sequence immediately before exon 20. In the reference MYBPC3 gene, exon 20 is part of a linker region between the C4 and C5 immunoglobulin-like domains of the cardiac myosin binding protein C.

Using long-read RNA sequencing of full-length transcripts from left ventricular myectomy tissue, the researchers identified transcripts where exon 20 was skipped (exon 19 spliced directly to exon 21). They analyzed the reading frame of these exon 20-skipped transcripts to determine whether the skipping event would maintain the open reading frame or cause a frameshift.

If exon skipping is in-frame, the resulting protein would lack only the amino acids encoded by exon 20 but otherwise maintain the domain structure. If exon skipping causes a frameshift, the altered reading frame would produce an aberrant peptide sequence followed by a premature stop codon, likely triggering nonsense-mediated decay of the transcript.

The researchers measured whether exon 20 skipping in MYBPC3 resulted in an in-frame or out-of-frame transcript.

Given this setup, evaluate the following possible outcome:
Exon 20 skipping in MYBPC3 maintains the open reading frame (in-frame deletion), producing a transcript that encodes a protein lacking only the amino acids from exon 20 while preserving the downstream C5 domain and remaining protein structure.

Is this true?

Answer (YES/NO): YES